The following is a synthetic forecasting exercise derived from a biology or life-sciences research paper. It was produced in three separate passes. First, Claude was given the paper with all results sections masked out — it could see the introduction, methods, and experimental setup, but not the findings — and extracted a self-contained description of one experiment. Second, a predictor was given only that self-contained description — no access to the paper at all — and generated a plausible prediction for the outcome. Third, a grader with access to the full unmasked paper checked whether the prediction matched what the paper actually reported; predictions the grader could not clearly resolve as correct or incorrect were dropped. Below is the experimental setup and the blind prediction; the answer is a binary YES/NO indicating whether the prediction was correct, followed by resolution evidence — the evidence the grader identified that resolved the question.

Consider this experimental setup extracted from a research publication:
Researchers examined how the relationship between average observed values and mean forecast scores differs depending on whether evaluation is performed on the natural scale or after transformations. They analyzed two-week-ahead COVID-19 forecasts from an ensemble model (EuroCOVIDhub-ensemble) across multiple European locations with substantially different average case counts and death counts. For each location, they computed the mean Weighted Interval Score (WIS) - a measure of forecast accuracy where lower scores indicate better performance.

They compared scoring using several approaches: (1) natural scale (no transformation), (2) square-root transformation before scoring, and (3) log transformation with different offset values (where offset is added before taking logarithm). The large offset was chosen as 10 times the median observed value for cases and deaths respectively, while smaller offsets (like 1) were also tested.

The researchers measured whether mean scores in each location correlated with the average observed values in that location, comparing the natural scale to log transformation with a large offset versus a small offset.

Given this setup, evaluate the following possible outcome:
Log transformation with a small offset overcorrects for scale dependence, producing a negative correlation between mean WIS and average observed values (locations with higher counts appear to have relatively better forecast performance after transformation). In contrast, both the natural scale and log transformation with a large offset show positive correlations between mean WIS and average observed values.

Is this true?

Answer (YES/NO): YES